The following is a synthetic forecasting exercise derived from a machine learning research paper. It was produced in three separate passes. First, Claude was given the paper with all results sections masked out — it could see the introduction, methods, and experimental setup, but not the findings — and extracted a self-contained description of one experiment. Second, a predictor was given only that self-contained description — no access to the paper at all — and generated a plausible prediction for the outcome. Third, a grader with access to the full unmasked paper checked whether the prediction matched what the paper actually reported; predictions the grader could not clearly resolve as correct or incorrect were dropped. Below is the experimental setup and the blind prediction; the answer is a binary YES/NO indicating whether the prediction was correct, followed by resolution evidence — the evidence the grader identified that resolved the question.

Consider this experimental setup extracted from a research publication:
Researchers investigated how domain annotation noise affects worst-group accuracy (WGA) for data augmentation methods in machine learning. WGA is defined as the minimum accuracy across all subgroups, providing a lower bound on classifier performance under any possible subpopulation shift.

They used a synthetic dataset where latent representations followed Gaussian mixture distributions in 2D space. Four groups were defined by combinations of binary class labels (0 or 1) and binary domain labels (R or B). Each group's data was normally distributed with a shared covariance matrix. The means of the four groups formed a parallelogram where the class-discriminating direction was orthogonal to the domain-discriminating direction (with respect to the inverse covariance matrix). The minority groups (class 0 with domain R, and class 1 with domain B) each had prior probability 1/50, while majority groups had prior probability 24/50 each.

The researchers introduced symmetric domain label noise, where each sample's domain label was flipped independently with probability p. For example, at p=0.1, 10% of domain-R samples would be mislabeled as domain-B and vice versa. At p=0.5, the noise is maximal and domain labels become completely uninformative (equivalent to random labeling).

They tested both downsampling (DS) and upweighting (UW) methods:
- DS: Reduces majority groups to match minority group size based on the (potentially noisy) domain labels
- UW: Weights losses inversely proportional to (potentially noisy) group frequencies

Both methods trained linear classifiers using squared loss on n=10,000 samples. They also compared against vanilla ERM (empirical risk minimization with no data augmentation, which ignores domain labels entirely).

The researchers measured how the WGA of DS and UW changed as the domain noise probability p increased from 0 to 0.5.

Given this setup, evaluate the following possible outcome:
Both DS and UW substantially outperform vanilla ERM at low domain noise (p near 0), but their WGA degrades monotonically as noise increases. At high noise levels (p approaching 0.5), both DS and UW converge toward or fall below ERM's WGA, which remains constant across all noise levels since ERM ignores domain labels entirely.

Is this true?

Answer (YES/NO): YES